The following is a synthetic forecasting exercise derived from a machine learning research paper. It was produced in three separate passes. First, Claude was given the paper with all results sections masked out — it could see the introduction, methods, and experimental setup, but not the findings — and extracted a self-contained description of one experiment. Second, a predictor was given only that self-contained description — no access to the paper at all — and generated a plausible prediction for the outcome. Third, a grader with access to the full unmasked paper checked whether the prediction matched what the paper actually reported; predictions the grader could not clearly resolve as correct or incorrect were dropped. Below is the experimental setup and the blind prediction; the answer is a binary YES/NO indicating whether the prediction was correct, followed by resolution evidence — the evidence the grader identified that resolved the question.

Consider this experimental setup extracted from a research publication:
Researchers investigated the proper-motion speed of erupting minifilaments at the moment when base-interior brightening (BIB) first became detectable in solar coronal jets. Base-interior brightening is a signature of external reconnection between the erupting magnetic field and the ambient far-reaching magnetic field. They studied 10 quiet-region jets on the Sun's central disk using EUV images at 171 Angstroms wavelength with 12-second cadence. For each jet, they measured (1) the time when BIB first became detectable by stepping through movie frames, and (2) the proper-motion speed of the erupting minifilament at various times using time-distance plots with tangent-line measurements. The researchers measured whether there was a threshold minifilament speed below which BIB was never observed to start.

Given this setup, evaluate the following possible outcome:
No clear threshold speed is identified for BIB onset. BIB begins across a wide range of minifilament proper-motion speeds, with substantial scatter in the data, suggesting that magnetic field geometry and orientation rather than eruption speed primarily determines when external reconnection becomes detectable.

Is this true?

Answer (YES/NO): NO